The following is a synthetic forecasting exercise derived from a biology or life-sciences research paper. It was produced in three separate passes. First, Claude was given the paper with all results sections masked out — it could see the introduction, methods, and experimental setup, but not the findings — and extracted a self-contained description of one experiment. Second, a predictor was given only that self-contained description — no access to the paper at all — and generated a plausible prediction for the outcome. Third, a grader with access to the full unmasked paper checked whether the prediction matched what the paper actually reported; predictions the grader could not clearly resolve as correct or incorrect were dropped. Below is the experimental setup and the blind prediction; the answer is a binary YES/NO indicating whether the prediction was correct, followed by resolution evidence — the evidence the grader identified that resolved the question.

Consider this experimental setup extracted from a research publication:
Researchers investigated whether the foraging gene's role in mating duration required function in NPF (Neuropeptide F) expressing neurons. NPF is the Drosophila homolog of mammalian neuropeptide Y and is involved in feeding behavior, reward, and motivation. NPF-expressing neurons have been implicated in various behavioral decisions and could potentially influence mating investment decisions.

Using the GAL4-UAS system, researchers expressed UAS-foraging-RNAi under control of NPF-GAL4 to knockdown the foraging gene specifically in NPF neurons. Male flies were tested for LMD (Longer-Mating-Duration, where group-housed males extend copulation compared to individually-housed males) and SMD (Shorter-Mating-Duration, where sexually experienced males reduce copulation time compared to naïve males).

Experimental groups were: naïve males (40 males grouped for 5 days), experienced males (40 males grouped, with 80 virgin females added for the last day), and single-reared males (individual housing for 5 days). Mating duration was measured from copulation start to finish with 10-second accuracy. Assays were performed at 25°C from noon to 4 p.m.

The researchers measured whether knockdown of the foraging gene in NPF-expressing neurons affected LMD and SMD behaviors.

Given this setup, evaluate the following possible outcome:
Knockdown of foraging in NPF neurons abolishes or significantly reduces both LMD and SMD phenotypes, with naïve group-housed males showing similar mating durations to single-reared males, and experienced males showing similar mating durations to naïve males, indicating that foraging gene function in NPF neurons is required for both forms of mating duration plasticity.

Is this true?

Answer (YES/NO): NO